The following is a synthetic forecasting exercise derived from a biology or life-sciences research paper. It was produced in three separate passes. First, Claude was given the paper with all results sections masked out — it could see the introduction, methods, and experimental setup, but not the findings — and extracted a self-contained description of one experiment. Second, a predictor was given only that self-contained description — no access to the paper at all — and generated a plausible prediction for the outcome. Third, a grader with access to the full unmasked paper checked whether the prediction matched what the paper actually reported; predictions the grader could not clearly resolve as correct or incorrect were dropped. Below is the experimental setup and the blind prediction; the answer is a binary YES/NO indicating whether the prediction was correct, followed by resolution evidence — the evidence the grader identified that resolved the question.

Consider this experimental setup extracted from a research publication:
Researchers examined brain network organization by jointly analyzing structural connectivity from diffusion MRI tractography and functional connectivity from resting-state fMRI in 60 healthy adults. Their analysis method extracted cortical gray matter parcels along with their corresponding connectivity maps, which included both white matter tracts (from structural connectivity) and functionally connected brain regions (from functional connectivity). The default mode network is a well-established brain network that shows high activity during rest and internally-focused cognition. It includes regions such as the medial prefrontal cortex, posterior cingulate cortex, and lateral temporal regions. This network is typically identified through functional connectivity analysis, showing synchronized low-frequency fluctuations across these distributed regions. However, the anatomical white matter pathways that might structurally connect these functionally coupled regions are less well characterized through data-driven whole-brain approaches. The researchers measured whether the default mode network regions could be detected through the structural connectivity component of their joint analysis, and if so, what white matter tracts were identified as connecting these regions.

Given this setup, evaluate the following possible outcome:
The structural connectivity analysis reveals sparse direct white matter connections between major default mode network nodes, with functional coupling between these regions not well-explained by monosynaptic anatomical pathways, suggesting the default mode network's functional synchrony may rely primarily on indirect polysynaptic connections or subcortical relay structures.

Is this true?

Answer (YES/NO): NO